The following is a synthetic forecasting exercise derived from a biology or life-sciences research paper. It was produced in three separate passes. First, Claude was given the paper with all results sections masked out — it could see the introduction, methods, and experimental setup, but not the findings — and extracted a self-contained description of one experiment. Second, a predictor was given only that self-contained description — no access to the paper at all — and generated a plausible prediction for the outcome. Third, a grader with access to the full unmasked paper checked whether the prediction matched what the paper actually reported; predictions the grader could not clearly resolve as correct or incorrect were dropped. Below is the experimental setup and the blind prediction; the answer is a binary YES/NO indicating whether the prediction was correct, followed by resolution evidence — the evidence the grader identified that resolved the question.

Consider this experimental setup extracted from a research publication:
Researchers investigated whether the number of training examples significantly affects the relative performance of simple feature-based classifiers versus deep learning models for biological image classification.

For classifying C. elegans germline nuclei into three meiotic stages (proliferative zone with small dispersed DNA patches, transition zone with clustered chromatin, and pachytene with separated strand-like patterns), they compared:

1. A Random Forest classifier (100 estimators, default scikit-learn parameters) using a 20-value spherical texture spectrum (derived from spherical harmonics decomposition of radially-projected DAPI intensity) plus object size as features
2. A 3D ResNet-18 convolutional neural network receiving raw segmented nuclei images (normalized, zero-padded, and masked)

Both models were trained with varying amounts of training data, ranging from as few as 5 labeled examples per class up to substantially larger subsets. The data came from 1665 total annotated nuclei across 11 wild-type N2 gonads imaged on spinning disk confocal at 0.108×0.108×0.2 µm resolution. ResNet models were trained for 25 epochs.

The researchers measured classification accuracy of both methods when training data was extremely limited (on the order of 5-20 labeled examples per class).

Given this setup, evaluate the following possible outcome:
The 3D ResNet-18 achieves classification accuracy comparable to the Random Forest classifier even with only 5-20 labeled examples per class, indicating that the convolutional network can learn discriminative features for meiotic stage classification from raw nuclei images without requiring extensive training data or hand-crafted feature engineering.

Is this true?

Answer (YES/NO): NO